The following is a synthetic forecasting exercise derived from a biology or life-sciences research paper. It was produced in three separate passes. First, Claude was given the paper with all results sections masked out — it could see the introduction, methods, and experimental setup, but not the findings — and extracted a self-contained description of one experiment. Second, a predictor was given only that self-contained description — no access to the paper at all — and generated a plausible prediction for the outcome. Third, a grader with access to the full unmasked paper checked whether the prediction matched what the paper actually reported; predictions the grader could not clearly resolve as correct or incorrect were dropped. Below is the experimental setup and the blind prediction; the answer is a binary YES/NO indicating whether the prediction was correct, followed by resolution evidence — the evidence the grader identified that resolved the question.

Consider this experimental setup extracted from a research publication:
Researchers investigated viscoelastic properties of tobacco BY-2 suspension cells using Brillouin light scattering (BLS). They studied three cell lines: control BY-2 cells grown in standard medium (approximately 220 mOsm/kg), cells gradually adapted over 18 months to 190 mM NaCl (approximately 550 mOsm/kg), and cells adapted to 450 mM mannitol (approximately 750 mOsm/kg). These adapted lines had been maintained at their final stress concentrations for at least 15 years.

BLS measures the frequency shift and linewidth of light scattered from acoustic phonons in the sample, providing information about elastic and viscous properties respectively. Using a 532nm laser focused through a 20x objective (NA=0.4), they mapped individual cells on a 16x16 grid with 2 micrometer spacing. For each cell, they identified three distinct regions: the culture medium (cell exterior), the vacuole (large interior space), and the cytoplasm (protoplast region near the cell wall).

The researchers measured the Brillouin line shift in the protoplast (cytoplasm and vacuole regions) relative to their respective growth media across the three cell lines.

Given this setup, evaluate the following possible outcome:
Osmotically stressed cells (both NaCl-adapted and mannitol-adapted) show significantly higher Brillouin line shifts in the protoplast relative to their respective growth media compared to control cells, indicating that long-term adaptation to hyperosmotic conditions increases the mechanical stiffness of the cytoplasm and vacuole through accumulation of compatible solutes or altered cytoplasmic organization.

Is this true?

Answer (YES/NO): NO